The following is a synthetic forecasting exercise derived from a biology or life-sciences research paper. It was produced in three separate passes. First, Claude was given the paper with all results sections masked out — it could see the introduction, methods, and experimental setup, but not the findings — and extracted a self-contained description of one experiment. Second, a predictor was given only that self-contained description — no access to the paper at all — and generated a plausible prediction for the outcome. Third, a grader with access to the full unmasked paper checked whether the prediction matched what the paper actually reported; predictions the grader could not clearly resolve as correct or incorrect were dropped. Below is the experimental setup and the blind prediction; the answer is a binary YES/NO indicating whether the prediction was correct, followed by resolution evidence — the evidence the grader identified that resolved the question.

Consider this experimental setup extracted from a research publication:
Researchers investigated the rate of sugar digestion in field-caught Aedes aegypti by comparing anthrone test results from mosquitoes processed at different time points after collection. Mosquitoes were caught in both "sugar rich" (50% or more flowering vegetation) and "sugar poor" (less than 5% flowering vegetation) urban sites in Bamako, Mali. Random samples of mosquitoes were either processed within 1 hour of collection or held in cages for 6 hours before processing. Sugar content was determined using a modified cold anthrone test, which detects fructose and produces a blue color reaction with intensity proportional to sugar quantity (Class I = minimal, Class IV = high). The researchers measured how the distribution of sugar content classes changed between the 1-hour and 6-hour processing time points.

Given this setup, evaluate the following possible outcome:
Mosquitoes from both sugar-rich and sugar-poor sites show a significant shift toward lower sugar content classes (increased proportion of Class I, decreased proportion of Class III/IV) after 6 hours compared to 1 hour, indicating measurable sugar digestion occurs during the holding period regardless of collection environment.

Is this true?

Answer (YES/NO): YES